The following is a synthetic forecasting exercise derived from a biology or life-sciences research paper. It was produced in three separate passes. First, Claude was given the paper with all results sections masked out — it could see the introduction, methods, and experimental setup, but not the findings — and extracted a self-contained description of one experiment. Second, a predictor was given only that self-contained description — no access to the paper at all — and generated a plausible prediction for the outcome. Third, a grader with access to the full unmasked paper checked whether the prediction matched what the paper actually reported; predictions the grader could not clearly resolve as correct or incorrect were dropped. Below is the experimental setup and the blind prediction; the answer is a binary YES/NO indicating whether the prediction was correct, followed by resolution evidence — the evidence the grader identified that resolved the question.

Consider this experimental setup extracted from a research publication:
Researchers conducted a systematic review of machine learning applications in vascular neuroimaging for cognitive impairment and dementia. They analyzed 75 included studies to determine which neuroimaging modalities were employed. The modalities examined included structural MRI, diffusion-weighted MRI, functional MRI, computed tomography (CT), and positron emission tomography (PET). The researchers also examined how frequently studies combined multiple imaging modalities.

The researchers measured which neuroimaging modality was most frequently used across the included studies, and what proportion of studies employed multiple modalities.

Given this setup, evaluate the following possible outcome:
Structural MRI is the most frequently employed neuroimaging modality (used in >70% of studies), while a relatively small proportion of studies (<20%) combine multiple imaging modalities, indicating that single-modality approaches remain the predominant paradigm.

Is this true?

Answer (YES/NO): NO